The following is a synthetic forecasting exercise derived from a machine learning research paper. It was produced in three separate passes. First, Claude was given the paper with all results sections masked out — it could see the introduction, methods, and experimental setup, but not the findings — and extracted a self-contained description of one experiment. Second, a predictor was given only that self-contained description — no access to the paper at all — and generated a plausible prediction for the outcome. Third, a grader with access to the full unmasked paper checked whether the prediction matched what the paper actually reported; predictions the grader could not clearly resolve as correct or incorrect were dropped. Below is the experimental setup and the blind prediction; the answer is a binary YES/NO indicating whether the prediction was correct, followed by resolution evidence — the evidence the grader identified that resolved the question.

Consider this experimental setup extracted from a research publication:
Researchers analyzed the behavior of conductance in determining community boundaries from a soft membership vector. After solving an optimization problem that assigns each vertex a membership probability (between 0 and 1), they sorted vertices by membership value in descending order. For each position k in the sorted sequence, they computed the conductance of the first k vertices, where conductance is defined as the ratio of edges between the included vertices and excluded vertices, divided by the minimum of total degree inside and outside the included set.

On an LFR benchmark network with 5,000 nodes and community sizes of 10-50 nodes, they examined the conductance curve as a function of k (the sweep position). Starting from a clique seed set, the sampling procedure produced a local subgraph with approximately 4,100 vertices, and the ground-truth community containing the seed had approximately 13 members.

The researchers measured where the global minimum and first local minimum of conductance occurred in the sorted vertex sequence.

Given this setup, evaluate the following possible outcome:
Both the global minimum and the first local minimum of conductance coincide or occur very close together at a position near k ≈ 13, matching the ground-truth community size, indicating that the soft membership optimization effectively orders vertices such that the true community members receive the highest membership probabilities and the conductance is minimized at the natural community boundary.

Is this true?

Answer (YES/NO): NO